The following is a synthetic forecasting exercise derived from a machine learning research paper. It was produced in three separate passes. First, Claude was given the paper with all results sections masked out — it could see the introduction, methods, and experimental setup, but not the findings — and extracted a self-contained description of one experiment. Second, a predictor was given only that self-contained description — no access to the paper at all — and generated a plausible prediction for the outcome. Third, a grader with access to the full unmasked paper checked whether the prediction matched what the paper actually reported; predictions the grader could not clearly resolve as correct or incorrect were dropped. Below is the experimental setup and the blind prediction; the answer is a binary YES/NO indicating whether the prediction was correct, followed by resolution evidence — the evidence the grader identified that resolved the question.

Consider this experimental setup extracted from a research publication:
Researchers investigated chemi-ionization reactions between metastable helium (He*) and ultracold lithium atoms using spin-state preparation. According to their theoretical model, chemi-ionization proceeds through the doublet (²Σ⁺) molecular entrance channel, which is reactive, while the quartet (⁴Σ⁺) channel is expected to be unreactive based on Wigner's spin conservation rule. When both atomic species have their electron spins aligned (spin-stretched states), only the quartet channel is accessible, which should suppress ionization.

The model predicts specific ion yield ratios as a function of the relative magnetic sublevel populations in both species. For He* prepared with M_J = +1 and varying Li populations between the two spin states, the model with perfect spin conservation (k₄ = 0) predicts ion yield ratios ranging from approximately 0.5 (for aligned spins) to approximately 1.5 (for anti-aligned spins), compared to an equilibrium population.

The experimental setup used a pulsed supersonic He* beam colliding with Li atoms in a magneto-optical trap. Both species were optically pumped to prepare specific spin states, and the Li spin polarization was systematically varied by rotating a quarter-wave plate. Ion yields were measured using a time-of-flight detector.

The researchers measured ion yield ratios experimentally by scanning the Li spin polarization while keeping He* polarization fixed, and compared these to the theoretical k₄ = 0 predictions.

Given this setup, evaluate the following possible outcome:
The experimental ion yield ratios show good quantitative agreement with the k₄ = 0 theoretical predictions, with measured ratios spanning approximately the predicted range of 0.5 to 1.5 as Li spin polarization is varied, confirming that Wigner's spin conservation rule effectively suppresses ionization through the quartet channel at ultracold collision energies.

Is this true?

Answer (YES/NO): NO